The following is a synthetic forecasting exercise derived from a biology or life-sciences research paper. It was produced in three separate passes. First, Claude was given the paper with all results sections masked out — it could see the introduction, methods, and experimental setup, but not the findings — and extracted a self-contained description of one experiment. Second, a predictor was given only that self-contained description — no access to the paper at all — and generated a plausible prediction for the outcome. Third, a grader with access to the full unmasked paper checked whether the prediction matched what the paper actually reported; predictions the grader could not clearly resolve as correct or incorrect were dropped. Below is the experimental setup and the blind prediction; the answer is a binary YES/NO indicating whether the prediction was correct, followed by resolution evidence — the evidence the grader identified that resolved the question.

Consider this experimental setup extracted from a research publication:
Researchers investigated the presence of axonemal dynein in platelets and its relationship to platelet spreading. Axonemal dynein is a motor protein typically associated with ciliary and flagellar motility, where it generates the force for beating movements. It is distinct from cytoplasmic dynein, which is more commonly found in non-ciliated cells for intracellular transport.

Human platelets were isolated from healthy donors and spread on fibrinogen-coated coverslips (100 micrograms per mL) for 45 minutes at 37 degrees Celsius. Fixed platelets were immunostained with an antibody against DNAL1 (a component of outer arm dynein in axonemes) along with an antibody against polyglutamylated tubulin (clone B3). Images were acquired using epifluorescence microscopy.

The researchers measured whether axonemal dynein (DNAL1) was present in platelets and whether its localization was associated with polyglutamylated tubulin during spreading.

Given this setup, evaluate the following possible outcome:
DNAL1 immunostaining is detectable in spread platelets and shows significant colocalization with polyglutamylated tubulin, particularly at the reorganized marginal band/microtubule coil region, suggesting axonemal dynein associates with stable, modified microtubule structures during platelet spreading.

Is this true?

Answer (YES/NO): NO